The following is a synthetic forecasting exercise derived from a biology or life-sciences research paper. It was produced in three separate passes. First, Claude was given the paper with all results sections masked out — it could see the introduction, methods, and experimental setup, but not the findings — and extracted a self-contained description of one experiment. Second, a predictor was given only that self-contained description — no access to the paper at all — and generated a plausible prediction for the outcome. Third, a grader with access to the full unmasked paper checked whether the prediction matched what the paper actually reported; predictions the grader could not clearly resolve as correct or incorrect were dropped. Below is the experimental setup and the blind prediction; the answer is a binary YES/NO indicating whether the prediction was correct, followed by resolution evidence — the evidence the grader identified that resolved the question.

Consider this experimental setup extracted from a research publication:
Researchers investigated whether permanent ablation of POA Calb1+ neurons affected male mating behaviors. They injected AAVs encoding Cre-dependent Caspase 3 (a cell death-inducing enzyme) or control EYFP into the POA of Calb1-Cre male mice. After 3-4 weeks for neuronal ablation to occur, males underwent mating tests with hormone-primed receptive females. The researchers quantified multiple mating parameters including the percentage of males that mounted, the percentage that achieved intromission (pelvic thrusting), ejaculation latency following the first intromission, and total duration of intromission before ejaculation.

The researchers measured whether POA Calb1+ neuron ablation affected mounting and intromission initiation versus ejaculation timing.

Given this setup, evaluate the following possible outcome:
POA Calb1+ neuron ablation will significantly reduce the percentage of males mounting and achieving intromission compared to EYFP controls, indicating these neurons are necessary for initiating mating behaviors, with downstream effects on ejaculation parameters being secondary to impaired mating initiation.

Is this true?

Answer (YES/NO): NO